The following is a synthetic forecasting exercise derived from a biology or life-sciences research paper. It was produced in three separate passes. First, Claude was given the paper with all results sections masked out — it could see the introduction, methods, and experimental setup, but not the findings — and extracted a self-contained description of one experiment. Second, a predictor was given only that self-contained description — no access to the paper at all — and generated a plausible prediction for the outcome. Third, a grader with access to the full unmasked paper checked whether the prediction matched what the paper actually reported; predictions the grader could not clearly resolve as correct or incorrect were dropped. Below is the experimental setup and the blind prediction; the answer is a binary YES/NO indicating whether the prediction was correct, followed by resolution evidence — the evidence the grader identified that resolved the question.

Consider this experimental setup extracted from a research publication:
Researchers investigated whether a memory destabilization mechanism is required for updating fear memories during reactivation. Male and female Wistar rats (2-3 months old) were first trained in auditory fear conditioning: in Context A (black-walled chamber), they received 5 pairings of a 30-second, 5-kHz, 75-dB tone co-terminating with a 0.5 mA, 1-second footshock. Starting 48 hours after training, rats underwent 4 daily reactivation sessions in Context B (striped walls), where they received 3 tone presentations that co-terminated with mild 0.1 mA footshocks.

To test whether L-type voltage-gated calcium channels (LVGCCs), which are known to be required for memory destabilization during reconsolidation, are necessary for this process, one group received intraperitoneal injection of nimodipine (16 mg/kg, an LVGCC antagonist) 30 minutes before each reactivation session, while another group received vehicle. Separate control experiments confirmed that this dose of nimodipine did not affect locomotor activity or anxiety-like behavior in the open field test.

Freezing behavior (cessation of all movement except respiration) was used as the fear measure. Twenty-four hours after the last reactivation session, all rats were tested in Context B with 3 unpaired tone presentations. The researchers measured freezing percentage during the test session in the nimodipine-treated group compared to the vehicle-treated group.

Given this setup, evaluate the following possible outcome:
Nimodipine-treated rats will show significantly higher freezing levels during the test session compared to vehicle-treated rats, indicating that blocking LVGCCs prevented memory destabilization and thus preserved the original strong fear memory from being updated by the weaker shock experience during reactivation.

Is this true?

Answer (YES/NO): NO